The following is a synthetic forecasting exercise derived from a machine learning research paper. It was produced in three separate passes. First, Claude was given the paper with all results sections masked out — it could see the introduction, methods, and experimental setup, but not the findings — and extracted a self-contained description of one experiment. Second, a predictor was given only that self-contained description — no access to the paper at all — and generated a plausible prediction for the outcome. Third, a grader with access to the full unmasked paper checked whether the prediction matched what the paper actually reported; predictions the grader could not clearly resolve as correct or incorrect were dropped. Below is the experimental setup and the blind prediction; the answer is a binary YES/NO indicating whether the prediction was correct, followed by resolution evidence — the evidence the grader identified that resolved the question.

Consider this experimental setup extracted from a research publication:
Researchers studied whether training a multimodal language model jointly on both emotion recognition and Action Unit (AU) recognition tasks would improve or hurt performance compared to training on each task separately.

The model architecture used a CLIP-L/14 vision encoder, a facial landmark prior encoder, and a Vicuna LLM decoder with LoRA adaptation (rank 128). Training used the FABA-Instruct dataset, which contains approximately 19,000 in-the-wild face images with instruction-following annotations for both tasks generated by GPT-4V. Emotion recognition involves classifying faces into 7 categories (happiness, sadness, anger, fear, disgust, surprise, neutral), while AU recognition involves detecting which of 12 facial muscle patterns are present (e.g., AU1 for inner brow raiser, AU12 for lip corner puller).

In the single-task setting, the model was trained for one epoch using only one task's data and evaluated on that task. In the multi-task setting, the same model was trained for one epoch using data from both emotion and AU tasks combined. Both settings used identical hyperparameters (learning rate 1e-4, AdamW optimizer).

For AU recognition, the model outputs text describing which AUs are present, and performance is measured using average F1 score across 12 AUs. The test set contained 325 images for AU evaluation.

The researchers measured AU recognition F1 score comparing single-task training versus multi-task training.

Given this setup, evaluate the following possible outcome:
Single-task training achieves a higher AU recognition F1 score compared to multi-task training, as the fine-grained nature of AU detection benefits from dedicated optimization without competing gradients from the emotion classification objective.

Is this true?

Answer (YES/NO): YES